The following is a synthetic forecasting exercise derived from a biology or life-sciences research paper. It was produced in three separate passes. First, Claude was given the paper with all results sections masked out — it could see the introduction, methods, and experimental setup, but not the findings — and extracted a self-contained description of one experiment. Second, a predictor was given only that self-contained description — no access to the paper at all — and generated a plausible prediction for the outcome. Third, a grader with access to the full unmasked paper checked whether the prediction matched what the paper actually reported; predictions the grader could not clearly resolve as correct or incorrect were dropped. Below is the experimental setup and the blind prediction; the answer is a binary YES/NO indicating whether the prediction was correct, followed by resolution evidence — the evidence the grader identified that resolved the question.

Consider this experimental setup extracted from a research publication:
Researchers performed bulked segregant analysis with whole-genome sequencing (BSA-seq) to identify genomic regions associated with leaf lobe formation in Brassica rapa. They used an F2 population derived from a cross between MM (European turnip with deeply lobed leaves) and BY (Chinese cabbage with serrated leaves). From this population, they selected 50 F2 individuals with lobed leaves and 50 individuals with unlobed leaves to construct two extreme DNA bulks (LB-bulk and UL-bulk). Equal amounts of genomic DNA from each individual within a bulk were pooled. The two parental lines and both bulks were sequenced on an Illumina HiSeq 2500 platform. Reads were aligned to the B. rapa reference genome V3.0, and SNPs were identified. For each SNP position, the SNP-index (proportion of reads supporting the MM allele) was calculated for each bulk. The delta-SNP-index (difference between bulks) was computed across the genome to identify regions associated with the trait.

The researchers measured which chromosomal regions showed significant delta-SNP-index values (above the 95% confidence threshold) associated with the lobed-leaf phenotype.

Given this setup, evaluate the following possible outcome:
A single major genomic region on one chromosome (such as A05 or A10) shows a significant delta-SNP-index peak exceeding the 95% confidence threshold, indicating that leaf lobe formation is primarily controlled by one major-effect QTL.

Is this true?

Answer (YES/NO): NO